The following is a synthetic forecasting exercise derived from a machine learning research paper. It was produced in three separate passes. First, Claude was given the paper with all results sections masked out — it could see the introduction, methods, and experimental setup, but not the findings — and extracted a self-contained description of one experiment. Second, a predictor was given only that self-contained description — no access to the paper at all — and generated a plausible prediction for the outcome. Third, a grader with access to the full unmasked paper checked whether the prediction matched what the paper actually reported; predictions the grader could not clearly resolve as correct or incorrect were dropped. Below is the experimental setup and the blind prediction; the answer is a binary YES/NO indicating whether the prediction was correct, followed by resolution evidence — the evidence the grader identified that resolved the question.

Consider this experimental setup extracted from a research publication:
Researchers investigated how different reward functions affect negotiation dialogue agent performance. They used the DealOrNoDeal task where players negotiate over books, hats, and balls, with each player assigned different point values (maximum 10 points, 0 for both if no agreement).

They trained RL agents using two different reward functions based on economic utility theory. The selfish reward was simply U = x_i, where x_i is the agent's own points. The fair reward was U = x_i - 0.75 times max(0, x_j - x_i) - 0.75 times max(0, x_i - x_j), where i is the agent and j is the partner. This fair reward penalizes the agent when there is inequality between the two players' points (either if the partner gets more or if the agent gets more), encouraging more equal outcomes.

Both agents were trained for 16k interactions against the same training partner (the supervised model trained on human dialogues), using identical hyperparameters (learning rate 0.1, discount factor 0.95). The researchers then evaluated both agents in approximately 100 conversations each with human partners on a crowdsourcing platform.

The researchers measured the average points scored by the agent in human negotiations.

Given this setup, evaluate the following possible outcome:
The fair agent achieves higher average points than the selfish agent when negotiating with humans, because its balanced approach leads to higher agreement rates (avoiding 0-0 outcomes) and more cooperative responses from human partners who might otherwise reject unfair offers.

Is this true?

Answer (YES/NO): NO